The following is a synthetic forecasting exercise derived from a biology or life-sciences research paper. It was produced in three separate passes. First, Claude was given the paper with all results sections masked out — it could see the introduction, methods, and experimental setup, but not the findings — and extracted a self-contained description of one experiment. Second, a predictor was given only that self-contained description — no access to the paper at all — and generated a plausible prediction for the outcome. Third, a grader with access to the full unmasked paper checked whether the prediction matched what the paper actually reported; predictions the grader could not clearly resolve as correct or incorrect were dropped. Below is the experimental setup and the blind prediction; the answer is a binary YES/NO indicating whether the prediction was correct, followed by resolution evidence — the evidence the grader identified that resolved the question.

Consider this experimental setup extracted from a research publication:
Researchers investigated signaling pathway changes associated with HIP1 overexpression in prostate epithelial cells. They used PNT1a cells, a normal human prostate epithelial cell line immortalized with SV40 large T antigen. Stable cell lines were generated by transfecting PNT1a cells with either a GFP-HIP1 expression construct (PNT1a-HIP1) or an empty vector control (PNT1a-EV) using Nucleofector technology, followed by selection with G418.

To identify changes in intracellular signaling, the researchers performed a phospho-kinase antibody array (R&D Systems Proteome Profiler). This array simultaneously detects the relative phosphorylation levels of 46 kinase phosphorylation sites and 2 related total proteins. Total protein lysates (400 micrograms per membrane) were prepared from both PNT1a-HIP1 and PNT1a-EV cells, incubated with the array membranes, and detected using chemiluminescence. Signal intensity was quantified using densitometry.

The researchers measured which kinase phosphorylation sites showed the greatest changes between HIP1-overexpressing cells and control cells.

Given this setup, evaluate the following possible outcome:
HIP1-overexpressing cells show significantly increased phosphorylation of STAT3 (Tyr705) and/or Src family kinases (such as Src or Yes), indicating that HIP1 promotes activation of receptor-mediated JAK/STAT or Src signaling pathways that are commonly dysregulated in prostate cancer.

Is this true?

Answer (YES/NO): YES